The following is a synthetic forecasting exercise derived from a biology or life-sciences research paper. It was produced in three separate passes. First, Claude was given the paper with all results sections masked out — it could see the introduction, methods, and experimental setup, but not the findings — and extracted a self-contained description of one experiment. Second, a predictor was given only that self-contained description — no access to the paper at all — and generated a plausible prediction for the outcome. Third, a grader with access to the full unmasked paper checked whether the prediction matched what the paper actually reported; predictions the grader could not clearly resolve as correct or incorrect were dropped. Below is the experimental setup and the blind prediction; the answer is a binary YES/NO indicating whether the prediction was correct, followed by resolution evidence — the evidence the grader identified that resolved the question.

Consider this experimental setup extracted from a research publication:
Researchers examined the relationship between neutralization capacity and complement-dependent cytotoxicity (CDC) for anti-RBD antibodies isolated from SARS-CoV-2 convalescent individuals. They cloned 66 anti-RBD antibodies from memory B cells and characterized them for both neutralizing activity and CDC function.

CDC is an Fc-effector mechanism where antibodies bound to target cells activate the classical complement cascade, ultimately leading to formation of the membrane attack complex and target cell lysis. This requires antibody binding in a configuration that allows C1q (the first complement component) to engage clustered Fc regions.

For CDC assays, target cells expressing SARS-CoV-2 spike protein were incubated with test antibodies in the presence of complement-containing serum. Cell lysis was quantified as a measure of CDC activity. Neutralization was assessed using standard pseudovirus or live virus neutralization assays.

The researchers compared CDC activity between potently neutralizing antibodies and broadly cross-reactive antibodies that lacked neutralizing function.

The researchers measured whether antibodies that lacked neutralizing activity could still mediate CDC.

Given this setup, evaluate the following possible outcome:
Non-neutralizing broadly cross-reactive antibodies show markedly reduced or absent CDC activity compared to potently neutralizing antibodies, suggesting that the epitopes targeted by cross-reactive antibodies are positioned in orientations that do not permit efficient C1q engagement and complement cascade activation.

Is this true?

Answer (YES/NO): NO